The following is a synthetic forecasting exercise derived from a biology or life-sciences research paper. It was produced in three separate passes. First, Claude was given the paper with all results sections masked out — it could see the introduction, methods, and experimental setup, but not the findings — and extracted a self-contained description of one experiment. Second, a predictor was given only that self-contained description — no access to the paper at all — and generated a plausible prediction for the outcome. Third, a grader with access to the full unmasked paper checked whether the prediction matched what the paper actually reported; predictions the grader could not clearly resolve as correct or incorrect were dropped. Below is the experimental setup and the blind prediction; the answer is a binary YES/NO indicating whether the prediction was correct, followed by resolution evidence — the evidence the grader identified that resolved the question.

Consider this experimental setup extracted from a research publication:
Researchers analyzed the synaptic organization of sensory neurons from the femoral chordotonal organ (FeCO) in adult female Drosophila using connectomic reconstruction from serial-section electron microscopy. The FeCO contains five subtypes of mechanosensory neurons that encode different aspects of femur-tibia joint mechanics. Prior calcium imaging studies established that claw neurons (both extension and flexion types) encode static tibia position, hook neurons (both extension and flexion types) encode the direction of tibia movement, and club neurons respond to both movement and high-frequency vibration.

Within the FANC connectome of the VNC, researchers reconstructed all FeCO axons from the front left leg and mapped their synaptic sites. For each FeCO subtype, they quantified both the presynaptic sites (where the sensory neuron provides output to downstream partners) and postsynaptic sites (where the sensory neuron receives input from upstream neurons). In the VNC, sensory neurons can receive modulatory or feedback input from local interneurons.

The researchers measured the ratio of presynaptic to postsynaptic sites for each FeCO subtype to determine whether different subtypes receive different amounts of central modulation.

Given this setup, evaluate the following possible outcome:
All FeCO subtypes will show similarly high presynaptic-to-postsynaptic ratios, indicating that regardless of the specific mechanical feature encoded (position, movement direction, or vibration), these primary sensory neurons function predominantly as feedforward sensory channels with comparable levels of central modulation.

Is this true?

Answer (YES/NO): NO